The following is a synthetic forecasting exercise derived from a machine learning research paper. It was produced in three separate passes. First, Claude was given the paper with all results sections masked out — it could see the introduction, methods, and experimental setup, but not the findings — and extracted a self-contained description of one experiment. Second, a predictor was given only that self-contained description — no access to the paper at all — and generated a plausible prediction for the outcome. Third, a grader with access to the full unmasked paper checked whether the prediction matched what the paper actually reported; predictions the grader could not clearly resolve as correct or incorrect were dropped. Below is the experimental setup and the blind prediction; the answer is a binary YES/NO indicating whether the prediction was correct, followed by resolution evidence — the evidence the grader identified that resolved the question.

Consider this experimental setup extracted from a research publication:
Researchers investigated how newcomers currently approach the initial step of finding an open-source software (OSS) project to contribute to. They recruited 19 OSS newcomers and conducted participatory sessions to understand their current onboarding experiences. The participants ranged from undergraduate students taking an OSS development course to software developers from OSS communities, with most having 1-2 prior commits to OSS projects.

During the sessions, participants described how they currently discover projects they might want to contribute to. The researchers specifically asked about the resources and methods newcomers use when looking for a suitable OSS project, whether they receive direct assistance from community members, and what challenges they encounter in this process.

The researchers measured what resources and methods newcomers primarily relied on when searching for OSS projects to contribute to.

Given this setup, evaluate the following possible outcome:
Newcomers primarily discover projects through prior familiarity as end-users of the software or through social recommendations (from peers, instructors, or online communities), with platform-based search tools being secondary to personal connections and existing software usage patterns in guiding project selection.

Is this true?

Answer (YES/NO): NO